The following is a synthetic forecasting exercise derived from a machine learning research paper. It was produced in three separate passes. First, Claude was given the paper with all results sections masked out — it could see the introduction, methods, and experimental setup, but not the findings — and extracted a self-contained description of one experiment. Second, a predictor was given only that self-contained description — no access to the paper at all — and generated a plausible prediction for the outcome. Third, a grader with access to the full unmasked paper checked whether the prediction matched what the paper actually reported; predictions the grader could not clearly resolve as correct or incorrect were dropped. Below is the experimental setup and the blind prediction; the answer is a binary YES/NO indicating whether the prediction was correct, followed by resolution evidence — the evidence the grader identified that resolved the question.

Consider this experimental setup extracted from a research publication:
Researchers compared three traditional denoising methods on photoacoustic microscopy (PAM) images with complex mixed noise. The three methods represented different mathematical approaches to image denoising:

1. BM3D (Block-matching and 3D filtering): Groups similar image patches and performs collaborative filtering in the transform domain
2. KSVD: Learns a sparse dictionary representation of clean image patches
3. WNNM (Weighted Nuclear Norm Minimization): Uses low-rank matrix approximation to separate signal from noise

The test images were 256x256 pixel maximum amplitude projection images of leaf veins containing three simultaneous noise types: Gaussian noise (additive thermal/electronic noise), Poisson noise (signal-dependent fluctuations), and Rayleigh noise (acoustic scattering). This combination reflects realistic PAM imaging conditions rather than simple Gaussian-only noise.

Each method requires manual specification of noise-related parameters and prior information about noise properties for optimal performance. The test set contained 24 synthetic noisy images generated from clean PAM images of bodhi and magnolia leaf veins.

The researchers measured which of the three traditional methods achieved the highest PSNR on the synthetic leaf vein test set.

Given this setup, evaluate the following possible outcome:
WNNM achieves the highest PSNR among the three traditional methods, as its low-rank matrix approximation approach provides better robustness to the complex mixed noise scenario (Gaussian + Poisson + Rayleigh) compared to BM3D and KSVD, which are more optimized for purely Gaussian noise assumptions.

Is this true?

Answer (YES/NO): YES